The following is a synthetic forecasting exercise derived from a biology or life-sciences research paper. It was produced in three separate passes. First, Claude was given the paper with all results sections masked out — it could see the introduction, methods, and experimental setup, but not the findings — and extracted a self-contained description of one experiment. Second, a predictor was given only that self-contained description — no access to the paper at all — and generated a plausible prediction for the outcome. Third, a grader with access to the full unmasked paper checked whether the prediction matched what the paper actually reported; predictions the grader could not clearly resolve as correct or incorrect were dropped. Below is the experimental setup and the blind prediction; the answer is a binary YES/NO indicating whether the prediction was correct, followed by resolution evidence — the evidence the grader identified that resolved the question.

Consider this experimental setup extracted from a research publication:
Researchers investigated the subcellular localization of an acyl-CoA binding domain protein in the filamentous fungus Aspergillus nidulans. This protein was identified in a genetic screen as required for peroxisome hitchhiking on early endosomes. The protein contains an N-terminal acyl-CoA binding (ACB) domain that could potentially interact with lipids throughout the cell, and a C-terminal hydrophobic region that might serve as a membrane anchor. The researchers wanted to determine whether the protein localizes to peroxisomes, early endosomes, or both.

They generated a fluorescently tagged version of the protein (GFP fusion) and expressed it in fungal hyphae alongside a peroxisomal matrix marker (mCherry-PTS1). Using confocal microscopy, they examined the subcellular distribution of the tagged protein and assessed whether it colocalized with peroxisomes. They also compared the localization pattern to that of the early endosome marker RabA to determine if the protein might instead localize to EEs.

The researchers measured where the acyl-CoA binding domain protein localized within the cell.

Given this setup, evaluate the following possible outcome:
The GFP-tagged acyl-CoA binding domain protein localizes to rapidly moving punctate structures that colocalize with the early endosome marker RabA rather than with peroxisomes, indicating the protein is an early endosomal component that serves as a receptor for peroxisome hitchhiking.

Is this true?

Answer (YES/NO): NO